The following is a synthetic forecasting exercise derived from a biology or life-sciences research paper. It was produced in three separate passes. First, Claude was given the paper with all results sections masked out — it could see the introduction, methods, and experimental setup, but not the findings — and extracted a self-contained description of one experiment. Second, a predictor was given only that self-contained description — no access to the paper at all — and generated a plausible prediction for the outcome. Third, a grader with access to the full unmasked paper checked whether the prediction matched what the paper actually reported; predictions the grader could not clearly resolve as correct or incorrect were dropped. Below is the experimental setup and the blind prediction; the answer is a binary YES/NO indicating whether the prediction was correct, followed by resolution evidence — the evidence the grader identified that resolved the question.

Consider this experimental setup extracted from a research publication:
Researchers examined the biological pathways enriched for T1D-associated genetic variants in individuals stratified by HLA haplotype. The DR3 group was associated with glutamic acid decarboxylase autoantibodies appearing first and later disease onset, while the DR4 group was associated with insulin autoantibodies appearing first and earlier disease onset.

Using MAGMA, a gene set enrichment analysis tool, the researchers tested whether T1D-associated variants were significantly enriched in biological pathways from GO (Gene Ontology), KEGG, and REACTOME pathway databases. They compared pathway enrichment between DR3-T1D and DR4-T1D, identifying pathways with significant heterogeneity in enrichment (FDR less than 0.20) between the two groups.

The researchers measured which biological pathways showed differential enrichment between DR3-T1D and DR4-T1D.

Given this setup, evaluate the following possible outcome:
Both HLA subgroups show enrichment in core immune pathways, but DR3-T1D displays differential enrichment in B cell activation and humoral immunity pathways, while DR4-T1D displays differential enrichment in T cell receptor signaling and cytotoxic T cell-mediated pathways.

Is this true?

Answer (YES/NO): NO